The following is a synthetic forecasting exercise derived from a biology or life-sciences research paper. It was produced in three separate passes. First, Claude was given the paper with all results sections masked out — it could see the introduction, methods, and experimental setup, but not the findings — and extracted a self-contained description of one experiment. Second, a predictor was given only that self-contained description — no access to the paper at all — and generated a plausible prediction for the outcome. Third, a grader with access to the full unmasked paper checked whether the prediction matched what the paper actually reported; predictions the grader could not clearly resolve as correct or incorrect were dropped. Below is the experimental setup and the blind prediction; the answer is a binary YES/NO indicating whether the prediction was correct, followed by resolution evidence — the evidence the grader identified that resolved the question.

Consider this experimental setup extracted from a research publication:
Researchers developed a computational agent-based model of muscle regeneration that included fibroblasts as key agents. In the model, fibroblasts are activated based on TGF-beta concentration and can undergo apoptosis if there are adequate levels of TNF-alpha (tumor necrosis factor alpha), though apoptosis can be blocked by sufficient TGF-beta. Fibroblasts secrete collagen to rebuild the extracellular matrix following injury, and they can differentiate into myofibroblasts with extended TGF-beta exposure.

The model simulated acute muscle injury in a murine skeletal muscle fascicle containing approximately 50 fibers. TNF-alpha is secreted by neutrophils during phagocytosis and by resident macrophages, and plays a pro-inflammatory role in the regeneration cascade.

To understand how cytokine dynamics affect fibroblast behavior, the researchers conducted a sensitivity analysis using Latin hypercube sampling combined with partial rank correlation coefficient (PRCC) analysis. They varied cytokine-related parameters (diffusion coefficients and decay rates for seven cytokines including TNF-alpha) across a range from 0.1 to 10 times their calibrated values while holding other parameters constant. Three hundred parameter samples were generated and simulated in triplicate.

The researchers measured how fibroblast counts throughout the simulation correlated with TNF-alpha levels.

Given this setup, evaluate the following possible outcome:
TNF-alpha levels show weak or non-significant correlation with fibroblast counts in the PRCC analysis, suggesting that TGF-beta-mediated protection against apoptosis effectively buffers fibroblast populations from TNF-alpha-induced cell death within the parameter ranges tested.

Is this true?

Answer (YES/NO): NO